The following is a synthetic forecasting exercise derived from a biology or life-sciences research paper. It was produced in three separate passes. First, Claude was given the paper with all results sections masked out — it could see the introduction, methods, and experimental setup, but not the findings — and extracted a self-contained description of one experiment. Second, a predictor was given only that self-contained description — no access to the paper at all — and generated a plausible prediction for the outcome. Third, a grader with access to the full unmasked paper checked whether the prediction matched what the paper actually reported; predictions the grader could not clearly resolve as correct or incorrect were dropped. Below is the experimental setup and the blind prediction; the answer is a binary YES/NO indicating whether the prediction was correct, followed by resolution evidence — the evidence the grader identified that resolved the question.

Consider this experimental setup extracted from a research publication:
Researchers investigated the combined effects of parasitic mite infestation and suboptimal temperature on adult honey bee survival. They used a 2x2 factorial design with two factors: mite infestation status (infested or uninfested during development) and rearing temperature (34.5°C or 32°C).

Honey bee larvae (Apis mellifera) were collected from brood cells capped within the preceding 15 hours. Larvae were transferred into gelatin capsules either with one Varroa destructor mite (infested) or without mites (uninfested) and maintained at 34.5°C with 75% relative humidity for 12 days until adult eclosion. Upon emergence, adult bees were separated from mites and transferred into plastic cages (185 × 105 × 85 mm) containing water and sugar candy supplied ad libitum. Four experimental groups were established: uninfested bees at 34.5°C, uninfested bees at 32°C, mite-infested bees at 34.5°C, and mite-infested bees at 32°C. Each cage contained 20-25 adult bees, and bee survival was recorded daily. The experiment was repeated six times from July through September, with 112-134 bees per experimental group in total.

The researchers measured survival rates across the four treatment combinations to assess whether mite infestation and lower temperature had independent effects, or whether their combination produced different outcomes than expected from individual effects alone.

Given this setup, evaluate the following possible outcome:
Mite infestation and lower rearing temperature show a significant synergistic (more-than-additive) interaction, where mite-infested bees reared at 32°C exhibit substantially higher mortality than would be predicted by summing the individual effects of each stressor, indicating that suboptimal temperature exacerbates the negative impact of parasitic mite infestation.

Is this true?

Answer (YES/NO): NO